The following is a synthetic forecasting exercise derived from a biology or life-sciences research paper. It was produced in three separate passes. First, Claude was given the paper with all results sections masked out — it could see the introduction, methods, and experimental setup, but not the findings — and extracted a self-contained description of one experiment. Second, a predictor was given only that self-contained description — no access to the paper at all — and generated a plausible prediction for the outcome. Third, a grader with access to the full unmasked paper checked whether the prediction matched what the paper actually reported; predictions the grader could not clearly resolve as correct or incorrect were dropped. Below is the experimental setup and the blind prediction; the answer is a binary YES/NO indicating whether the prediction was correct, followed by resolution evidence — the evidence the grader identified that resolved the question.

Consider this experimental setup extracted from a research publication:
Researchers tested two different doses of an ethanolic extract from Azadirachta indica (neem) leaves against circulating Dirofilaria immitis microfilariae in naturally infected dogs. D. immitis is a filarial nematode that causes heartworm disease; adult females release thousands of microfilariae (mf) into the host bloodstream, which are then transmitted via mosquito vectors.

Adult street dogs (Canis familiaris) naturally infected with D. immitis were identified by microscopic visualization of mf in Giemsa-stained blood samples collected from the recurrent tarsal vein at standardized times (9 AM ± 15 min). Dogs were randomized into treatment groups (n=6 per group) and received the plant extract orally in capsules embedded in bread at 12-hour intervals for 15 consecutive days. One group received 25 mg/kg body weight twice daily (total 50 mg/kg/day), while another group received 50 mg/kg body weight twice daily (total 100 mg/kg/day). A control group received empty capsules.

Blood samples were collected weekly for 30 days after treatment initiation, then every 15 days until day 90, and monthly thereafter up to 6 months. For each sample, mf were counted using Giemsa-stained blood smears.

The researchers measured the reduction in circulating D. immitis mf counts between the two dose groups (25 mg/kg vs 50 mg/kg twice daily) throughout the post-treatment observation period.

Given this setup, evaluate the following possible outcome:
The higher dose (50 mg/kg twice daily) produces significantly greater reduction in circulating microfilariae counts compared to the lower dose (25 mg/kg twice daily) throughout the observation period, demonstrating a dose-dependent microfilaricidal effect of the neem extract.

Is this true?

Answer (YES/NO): YES